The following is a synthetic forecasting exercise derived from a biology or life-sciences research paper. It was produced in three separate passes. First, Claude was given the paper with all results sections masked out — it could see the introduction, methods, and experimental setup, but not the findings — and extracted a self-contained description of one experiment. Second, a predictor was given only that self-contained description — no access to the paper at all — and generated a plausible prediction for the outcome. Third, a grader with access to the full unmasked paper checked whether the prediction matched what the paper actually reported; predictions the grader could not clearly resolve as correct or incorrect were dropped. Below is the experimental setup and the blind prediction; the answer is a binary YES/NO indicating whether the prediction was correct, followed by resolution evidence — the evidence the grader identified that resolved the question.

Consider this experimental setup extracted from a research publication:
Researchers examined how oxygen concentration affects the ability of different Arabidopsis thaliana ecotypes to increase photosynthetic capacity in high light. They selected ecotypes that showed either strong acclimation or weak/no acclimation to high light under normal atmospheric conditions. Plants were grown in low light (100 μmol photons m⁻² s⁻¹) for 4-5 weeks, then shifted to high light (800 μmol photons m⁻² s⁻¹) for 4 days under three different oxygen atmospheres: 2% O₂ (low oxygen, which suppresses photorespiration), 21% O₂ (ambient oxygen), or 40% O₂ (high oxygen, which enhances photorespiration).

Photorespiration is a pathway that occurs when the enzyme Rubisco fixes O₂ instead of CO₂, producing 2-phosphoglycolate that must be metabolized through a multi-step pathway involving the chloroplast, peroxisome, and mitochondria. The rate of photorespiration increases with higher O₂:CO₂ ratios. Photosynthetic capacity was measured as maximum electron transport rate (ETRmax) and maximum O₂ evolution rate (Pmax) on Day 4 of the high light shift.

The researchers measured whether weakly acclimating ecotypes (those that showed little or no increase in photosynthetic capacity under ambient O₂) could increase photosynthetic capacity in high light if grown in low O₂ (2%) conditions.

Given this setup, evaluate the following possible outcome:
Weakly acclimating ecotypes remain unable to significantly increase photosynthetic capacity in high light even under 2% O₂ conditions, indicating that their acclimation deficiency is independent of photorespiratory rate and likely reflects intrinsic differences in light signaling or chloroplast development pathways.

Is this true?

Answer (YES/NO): NO